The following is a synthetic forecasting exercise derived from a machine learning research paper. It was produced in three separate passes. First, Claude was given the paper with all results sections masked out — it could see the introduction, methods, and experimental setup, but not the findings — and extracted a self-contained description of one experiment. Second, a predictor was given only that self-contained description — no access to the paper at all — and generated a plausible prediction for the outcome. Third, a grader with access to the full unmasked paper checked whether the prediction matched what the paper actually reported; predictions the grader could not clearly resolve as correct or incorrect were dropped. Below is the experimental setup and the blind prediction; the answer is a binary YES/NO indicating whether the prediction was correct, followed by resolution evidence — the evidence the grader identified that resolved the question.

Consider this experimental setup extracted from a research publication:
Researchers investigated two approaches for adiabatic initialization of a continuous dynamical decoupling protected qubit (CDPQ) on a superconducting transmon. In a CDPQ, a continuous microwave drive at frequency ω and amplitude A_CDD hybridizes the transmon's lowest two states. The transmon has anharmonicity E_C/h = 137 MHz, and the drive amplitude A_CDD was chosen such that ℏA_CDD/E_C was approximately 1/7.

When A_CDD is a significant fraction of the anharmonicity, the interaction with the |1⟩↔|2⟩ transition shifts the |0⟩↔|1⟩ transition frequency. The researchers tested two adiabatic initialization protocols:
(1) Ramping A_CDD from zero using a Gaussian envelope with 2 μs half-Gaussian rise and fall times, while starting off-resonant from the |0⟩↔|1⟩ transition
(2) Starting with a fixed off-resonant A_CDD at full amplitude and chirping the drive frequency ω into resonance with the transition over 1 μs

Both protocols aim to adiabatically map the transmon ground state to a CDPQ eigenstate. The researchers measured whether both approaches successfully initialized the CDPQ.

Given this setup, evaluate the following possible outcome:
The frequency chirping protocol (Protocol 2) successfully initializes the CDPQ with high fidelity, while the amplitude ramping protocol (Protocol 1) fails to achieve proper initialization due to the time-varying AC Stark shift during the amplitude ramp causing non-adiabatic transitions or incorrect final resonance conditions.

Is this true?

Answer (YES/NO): NO